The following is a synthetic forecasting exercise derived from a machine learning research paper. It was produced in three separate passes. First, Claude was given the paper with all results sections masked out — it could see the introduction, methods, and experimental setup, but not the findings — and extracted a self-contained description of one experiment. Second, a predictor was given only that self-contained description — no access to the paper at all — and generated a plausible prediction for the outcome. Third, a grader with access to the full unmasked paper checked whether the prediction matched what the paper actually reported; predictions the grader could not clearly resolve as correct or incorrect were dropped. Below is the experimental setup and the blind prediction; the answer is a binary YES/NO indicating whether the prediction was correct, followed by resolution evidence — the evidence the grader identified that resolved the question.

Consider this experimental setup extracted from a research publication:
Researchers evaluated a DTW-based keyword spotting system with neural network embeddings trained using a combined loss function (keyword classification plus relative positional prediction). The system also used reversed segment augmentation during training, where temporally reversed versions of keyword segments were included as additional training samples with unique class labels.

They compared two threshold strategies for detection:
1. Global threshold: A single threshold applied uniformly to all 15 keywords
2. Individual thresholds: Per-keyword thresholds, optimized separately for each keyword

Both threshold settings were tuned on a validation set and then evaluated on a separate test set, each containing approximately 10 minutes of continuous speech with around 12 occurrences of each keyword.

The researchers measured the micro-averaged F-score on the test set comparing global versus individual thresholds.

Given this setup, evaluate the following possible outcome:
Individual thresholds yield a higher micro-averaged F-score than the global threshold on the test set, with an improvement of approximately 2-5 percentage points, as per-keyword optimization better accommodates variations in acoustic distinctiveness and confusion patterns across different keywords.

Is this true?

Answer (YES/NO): NO